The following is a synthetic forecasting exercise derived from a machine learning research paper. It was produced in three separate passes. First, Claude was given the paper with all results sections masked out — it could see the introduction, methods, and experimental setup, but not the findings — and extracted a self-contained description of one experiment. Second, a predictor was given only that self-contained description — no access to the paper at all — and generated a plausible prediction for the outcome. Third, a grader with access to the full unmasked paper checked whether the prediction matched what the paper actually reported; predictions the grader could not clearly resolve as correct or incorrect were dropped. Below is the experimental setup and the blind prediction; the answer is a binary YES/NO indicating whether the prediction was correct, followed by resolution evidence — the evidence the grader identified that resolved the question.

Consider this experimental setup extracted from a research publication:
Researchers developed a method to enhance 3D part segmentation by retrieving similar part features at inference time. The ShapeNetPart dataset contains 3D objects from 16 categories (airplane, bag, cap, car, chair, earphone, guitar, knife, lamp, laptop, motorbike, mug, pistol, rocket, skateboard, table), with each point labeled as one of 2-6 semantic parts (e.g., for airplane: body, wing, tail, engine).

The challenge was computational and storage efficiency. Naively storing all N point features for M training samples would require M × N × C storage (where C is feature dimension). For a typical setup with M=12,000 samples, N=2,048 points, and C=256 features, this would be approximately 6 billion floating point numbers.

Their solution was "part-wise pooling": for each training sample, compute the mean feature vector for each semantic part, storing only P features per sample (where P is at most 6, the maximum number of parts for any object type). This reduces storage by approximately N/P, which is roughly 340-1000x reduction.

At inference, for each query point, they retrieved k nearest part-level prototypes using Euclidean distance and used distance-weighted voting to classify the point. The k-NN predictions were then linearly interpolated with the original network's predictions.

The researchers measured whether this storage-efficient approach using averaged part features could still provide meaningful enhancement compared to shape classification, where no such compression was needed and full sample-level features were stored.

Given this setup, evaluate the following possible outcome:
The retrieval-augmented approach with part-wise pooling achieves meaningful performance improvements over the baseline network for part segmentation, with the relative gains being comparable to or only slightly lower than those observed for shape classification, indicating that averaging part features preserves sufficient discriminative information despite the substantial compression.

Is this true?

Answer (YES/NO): NO